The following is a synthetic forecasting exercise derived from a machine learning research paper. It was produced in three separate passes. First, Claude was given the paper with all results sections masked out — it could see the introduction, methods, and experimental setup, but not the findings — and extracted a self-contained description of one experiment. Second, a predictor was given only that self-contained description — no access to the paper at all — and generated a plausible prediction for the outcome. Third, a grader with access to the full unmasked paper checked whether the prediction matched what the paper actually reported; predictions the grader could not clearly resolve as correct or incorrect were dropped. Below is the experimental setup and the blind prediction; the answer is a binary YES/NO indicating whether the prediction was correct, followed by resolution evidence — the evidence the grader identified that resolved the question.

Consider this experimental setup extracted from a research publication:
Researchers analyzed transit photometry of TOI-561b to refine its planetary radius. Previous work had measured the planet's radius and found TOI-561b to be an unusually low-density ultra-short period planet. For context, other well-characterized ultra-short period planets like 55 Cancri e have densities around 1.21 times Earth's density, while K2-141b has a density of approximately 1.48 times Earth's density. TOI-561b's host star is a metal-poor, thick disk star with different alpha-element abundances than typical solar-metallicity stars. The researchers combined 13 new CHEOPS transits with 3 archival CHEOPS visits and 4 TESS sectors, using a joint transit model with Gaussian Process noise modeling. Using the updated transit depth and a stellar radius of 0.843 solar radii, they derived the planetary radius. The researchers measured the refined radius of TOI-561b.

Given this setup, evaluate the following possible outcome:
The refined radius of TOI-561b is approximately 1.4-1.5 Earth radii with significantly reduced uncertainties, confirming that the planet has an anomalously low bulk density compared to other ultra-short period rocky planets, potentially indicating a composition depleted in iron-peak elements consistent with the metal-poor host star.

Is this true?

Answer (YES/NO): YES